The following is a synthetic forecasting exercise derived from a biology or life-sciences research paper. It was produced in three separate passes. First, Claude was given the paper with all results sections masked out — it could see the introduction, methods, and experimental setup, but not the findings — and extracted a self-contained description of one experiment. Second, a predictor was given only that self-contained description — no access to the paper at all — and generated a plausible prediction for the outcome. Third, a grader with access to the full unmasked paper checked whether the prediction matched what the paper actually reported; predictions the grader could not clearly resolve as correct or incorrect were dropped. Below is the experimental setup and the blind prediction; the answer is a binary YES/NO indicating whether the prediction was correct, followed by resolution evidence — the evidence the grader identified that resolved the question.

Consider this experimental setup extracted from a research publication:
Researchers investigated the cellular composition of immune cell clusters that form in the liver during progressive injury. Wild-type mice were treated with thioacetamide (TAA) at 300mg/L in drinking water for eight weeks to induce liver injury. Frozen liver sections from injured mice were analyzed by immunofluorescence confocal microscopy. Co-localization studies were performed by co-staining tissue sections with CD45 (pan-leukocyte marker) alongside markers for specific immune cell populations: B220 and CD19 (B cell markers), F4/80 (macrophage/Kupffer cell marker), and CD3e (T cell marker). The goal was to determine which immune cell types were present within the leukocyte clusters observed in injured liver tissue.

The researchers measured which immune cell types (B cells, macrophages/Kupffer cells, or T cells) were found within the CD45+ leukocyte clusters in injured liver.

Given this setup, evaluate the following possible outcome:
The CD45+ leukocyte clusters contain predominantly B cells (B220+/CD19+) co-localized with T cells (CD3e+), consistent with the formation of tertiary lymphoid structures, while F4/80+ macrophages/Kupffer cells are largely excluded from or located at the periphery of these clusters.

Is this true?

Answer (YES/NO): NO